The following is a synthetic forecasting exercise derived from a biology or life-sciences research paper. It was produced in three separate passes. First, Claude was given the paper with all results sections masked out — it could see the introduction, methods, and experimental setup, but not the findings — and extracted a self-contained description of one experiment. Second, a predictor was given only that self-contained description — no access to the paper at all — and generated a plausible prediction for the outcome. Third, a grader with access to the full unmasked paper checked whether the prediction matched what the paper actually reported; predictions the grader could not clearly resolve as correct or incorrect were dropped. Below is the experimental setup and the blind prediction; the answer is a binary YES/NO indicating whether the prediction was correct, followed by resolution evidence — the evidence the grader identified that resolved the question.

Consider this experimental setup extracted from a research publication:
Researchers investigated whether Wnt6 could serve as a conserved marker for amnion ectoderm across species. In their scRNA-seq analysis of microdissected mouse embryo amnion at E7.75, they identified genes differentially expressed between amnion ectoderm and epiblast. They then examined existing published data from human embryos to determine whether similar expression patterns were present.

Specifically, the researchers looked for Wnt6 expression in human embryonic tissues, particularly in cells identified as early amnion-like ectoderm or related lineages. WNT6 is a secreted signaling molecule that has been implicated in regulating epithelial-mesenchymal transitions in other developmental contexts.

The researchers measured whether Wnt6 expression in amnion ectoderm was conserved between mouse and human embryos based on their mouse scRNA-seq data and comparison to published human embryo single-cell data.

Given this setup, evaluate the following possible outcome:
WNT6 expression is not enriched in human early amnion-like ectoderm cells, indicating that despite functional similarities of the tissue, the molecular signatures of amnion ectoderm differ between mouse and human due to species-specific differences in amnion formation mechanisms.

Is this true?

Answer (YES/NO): NO